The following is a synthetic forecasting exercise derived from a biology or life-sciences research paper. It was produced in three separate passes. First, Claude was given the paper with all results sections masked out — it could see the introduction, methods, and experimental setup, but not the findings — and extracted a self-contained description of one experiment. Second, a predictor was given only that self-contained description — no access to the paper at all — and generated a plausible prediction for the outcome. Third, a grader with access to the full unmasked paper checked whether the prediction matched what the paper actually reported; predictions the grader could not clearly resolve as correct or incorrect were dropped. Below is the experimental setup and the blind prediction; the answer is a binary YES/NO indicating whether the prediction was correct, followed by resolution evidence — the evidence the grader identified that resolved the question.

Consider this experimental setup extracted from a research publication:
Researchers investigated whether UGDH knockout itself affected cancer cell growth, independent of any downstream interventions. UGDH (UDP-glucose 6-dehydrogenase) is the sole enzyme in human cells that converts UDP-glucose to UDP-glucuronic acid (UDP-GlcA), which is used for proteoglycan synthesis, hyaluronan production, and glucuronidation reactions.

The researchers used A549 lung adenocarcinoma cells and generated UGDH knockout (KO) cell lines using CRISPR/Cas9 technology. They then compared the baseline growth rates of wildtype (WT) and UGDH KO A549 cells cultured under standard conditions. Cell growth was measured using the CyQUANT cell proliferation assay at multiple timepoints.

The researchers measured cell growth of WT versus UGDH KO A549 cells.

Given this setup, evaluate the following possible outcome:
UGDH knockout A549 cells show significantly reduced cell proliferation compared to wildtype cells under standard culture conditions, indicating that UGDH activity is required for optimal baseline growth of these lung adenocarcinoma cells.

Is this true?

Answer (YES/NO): NO